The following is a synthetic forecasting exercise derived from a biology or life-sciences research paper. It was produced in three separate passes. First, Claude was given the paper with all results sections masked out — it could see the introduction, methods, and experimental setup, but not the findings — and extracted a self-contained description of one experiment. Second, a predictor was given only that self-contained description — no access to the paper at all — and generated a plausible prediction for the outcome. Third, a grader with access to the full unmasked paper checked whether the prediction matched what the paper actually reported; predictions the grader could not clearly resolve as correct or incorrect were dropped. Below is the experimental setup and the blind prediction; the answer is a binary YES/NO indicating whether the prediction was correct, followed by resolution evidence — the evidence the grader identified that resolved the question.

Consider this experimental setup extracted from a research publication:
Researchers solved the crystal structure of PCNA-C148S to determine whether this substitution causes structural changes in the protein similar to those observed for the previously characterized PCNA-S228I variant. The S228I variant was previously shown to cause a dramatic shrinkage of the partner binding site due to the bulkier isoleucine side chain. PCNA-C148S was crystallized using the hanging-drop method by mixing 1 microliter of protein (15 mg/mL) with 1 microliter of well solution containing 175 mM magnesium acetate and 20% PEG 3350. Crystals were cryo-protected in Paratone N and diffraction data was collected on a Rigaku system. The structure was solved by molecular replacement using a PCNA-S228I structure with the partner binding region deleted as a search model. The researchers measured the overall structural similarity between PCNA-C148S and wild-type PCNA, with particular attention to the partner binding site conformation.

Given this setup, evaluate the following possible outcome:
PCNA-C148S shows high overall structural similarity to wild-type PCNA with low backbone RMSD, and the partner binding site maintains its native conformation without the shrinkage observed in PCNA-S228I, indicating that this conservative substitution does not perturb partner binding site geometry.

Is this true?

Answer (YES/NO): YES